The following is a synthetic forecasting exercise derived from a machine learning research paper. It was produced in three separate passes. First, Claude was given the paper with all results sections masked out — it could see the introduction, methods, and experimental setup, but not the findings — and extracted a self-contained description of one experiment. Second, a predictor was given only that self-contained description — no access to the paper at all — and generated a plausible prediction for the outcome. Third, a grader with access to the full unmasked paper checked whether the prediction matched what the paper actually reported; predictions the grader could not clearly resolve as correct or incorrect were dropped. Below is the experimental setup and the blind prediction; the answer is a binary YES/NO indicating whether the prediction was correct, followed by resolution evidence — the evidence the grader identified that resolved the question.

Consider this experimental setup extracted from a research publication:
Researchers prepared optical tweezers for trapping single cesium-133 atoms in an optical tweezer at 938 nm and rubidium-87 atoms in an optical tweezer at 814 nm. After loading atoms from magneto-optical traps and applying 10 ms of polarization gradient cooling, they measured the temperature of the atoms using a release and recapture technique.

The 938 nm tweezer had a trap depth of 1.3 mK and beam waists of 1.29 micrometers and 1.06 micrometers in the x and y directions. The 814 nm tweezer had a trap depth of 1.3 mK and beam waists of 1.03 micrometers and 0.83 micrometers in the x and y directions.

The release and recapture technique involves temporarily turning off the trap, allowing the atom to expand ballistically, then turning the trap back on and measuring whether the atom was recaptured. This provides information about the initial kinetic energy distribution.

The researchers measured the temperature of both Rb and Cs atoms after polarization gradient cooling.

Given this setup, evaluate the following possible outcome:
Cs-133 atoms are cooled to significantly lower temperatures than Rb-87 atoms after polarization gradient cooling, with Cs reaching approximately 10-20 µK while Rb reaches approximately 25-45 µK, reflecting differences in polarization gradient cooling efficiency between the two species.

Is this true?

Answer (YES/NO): YES